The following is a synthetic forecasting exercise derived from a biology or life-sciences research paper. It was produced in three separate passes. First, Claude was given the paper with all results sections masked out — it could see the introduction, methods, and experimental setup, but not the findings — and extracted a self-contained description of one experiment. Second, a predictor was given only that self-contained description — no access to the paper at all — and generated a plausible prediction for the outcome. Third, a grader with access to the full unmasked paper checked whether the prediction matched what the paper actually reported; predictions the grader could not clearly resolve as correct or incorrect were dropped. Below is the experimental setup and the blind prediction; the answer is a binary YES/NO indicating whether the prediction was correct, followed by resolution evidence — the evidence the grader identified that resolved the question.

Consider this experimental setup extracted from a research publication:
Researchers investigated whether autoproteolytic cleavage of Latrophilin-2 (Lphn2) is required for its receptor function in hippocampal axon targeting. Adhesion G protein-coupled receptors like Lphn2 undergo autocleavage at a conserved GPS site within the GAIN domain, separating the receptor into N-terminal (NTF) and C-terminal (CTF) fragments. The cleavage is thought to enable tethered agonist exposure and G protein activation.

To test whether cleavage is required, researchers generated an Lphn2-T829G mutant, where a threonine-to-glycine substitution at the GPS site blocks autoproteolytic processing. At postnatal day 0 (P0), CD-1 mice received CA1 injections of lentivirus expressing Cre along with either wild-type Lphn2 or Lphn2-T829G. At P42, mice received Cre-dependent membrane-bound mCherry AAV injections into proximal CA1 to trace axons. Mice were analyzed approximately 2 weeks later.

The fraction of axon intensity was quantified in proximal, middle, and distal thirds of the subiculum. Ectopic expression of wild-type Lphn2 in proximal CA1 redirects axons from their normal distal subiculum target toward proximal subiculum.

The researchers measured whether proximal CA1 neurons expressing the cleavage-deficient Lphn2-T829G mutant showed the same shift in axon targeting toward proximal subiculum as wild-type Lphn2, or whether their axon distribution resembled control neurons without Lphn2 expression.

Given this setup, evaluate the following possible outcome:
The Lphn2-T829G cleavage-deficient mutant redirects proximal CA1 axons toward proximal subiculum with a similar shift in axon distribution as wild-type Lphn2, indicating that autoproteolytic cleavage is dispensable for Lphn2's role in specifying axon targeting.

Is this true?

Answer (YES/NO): NO